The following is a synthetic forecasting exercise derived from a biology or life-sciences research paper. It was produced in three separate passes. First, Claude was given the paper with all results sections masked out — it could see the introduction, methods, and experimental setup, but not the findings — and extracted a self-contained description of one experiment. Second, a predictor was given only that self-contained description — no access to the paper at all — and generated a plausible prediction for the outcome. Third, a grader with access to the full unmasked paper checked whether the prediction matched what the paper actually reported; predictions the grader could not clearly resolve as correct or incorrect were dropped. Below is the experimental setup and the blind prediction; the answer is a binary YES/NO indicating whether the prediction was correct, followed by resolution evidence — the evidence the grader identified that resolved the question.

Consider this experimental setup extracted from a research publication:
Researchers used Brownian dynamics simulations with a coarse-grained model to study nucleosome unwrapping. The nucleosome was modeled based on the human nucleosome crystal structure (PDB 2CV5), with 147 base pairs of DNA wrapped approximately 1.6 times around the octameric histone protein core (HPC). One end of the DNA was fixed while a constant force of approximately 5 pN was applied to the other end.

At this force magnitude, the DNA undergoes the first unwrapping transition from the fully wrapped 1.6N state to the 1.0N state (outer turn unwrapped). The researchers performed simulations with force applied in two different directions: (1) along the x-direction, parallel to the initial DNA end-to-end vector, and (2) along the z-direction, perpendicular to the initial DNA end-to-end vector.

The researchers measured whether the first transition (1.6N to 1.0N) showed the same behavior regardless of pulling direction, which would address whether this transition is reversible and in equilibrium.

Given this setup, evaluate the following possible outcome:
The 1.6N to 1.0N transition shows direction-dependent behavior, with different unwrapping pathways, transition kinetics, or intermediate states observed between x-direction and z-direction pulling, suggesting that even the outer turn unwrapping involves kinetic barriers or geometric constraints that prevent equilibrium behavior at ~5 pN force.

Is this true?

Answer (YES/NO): NO